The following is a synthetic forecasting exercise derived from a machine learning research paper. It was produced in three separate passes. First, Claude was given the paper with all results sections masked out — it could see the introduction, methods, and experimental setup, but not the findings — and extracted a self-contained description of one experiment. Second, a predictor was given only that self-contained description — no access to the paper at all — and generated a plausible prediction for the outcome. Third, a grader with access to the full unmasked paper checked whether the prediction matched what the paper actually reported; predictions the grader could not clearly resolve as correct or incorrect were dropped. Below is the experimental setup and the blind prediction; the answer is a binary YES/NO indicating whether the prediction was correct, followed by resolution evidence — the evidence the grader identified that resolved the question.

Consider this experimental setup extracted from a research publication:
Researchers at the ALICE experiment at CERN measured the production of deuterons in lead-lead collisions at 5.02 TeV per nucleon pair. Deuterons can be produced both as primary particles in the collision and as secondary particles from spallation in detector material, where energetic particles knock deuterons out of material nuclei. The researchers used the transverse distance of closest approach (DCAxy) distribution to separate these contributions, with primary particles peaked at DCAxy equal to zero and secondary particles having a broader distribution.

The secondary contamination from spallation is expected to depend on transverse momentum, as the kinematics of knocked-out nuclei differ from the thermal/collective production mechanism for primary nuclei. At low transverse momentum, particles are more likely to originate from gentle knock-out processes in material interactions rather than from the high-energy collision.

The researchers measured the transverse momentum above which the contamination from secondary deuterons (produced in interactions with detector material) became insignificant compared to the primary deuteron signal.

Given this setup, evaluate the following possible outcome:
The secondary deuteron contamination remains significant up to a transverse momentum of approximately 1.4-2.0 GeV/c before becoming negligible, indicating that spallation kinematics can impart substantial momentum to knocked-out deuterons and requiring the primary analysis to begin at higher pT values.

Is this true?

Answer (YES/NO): YES